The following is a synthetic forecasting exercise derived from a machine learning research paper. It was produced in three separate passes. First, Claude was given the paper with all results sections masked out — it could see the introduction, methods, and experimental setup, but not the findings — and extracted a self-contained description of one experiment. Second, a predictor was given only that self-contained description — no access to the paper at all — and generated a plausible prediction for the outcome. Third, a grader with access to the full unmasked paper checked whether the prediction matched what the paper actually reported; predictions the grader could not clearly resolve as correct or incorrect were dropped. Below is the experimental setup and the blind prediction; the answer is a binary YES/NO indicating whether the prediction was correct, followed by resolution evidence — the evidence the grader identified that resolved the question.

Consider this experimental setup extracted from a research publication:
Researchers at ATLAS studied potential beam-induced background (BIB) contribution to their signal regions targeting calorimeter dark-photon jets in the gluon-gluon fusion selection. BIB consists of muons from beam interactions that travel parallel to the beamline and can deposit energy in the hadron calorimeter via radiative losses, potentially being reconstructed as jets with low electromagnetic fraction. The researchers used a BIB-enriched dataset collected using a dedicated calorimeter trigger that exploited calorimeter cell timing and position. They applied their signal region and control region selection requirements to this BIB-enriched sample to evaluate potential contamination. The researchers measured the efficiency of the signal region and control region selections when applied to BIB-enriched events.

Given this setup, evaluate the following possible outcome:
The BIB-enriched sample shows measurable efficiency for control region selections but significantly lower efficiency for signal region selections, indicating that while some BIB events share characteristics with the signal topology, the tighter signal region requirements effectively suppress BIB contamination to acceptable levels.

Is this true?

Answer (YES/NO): NO